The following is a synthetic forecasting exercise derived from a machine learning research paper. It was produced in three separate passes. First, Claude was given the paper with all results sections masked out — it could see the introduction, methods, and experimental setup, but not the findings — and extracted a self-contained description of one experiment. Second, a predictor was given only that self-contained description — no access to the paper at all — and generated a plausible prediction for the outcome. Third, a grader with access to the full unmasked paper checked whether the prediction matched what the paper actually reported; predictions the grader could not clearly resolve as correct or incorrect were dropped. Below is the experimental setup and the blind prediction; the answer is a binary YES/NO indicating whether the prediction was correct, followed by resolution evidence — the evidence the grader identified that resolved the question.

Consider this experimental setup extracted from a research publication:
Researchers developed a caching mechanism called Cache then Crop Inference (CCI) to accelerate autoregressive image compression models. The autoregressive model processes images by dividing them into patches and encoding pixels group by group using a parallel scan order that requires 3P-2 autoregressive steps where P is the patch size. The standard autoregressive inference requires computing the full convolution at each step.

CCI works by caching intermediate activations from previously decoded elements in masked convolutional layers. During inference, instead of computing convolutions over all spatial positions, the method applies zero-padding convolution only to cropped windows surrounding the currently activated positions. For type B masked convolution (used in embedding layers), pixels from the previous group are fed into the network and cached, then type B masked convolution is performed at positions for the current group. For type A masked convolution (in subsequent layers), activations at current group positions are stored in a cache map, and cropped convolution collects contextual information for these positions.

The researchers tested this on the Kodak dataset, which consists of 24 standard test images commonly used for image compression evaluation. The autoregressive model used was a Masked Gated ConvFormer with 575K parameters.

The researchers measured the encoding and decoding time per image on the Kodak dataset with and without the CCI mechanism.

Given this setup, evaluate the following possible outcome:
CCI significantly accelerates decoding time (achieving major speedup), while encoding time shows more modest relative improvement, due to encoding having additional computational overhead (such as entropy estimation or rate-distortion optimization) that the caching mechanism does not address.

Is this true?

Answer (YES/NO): NO